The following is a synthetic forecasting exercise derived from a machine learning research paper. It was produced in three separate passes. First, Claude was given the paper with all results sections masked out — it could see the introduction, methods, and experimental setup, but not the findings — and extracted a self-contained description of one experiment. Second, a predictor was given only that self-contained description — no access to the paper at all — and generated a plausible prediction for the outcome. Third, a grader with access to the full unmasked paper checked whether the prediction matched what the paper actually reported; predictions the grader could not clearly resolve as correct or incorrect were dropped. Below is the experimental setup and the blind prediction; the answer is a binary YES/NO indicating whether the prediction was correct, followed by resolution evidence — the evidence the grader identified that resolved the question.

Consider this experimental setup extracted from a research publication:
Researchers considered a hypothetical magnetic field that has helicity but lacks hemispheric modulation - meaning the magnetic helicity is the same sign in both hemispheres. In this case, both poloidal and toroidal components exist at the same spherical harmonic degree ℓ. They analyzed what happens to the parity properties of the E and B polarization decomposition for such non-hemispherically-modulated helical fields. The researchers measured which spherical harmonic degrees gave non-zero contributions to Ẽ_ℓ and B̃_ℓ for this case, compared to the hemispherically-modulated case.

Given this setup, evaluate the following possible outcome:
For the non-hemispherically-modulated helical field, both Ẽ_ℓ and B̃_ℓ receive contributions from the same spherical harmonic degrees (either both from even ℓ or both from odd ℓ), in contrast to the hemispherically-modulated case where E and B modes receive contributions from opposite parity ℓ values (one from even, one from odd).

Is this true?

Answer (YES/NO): NO